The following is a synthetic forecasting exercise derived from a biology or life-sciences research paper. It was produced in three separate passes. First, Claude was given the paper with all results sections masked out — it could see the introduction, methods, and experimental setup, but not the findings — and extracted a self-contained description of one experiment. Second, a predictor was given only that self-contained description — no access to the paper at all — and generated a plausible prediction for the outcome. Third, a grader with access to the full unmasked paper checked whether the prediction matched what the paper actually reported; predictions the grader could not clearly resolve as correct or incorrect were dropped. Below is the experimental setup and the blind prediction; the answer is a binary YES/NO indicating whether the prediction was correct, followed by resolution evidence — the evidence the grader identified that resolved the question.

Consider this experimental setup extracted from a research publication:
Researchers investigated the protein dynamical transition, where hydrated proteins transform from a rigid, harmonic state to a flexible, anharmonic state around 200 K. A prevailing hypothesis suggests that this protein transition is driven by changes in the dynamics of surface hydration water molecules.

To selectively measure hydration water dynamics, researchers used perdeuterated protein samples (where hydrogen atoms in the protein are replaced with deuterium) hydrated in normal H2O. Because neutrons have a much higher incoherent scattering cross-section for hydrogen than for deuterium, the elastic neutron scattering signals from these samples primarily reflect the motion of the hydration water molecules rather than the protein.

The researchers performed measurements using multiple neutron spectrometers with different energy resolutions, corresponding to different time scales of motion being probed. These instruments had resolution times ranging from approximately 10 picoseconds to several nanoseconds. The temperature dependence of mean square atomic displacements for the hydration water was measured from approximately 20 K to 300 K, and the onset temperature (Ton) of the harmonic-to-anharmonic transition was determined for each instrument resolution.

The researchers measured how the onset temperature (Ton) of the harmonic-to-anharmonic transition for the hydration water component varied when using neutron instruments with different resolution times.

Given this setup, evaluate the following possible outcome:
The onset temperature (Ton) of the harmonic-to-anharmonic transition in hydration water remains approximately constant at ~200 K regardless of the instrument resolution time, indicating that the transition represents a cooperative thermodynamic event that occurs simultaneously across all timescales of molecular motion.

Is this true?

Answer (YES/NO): NO